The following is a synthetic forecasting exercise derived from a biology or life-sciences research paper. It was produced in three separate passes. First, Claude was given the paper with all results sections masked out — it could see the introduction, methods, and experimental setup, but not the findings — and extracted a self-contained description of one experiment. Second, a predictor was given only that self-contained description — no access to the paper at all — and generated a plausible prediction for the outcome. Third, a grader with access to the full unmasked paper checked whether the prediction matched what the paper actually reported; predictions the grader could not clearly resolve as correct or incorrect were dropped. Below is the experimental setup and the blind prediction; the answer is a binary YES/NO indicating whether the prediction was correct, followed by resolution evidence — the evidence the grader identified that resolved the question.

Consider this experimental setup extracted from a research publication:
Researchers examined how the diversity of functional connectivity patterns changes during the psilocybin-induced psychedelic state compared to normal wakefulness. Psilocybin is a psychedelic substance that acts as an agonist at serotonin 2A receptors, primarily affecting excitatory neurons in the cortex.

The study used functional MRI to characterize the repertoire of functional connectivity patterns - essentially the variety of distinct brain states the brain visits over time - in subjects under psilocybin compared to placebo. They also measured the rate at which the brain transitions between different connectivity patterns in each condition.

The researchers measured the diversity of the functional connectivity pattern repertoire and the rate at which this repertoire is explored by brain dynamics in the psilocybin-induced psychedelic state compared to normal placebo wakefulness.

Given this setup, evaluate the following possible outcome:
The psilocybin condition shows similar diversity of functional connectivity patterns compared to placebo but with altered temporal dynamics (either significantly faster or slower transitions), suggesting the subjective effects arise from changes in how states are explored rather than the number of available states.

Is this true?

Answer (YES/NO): NO